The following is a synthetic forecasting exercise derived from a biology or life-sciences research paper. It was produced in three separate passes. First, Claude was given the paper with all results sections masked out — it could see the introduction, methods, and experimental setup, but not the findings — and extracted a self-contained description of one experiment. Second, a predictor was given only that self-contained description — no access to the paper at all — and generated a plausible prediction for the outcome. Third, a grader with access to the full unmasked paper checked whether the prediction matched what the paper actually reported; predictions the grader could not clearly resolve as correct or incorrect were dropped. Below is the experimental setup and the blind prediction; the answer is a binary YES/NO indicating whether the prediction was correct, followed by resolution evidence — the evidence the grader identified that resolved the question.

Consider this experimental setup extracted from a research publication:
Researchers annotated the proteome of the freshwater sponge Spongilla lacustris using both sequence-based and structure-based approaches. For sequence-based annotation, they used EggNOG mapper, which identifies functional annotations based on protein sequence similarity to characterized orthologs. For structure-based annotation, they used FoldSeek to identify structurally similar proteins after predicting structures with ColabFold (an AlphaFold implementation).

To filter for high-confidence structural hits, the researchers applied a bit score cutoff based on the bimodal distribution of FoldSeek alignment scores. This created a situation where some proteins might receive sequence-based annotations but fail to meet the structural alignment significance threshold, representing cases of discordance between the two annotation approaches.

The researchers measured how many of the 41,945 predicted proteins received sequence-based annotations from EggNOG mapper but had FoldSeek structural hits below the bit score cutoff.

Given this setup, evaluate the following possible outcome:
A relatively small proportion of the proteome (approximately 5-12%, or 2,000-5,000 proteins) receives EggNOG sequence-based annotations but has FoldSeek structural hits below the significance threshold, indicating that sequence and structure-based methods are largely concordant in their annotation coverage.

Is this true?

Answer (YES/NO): NO